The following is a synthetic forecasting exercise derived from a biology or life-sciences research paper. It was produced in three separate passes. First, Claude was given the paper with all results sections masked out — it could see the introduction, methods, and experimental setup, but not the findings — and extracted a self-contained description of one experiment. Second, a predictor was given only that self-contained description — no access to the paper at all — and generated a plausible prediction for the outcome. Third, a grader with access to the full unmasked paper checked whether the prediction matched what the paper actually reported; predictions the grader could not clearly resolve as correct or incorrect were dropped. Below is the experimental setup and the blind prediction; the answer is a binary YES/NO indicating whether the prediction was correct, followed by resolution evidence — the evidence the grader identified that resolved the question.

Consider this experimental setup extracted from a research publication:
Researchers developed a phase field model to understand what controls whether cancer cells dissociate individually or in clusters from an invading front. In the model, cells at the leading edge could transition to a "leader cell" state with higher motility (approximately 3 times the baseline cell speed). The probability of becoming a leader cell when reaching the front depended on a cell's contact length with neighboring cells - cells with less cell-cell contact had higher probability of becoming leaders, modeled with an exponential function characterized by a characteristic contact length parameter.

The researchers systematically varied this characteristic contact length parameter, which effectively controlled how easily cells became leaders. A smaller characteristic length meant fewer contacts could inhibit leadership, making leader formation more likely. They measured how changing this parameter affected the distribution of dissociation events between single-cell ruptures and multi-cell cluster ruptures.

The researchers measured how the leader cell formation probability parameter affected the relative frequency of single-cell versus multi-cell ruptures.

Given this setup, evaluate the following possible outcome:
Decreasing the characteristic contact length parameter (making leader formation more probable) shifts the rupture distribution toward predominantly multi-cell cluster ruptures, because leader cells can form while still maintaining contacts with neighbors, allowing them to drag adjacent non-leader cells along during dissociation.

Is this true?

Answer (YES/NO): NO